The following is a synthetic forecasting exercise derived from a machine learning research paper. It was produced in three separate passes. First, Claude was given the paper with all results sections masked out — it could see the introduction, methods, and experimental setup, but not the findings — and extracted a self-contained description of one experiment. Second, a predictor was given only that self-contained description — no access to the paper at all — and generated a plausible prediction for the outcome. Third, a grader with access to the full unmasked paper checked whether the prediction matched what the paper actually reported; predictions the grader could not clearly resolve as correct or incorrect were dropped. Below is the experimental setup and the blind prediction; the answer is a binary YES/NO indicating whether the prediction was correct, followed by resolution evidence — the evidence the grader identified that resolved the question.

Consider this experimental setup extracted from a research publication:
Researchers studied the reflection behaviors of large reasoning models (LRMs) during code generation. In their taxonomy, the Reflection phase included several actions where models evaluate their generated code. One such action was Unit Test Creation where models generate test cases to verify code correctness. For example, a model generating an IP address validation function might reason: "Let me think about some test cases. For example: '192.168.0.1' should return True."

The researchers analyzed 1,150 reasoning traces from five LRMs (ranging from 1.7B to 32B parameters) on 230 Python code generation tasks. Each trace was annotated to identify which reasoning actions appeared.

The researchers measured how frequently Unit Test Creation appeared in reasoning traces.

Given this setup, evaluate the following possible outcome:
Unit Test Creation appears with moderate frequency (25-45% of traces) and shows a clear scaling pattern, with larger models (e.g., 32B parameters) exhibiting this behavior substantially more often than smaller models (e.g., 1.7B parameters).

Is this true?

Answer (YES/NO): NO